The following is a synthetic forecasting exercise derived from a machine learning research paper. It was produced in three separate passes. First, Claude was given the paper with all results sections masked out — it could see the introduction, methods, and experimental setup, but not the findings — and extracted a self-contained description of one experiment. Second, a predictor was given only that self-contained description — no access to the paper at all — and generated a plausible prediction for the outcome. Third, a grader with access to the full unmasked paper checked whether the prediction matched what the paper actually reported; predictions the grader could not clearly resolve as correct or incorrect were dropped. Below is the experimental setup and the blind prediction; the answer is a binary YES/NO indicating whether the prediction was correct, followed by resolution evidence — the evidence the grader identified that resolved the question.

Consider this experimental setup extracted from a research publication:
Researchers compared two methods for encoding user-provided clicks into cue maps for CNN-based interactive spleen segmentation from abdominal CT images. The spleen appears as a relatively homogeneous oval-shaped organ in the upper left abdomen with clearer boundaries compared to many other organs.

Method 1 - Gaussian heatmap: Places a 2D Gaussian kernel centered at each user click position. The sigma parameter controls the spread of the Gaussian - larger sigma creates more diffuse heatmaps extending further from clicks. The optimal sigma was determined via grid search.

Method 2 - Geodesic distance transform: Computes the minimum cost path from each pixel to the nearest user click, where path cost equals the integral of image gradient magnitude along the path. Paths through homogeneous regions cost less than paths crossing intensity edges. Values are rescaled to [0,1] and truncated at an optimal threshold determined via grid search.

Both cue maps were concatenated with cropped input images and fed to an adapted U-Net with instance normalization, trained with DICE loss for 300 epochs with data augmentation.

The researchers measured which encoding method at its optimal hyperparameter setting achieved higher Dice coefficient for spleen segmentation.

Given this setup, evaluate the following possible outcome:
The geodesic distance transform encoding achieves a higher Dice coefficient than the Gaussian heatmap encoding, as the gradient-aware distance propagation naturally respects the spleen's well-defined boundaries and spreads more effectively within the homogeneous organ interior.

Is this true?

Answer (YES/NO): YES